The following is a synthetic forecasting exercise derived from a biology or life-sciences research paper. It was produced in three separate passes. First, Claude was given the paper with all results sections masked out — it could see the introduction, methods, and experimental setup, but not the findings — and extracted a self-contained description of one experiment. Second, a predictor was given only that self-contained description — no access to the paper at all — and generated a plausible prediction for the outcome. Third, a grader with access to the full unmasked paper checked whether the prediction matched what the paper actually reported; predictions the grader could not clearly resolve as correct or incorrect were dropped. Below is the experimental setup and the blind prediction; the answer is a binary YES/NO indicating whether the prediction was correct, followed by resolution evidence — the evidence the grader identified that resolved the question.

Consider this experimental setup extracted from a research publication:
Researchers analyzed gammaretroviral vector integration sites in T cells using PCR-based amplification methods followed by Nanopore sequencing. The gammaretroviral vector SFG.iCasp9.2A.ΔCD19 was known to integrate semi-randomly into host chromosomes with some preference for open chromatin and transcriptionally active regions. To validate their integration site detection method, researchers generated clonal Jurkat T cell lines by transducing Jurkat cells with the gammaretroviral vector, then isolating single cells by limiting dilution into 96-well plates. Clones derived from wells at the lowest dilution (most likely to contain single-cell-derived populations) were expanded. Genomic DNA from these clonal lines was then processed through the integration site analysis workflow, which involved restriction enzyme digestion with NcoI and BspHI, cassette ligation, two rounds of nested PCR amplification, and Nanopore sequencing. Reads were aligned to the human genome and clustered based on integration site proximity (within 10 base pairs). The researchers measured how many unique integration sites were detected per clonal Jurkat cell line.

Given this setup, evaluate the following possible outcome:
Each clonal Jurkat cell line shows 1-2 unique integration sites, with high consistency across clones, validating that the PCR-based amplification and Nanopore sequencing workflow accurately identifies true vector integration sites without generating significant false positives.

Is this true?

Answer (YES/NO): YES